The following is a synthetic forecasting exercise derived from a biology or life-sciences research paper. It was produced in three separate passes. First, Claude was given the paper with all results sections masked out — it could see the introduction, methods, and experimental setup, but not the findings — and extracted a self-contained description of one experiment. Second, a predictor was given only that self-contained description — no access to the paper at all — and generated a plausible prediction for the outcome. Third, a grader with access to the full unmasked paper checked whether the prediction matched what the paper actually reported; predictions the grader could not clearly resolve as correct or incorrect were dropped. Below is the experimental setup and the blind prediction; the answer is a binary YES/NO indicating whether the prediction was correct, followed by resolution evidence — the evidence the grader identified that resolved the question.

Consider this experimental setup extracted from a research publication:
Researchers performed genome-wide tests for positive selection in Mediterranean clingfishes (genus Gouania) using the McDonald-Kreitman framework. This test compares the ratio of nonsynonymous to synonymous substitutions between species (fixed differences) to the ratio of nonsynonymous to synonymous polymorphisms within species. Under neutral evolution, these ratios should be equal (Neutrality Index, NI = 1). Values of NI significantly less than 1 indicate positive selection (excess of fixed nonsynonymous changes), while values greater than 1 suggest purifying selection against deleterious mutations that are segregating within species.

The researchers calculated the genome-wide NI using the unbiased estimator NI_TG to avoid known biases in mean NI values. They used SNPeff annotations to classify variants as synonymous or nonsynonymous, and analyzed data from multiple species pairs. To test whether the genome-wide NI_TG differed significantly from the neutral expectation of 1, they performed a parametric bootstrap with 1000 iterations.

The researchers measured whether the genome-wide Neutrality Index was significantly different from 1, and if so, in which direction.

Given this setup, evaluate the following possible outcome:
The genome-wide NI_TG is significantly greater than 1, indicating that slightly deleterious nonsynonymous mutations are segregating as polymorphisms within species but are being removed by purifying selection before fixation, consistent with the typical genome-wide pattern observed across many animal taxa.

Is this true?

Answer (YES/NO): NO